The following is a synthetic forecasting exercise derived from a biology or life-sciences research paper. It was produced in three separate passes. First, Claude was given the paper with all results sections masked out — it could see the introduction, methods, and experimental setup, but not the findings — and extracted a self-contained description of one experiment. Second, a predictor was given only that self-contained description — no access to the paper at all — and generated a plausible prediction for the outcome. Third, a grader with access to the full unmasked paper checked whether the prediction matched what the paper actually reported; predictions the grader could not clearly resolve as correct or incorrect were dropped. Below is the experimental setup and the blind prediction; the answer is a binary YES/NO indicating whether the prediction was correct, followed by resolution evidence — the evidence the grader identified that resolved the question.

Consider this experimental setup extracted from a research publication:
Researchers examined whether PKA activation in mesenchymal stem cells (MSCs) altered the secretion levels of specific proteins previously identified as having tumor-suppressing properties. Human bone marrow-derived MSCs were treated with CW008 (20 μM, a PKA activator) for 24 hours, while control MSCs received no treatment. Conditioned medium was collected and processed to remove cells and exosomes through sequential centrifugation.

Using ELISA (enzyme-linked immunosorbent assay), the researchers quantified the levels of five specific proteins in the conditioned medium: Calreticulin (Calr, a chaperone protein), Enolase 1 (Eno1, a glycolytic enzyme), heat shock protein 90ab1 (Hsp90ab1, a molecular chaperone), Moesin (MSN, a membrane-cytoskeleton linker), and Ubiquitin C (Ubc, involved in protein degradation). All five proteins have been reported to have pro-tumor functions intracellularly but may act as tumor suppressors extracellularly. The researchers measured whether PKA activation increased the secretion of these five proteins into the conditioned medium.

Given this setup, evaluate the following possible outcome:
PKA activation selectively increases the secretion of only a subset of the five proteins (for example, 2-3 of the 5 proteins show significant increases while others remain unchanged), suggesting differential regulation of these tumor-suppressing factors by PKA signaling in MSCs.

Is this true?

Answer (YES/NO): NO